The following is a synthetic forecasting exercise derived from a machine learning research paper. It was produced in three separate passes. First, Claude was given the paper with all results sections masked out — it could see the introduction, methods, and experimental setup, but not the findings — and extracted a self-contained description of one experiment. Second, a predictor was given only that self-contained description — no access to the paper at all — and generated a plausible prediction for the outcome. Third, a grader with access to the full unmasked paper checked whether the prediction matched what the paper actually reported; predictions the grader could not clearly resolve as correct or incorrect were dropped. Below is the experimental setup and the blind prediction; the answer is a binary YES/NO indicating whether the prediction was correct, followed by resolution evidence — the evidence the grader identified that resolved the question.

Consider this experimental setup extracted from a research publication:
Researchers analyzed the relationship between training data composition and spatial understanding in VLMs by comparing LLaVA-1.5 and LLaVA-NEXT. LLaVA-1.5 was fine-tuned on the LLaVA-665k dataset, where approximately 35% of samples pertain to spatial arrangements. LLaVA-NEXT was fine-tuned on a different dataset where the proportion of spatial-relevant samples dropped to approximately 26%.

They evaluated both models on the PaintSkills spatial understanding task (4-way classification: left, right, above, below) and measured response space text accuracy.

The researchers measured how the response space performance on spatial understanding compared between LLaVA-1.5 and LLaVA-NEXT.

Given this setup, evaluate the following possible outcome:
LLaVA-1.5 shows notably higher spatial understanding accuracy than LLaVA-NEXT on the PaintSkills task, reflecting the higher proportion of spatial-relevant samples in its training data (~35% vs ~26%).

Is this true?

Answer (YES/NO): YES